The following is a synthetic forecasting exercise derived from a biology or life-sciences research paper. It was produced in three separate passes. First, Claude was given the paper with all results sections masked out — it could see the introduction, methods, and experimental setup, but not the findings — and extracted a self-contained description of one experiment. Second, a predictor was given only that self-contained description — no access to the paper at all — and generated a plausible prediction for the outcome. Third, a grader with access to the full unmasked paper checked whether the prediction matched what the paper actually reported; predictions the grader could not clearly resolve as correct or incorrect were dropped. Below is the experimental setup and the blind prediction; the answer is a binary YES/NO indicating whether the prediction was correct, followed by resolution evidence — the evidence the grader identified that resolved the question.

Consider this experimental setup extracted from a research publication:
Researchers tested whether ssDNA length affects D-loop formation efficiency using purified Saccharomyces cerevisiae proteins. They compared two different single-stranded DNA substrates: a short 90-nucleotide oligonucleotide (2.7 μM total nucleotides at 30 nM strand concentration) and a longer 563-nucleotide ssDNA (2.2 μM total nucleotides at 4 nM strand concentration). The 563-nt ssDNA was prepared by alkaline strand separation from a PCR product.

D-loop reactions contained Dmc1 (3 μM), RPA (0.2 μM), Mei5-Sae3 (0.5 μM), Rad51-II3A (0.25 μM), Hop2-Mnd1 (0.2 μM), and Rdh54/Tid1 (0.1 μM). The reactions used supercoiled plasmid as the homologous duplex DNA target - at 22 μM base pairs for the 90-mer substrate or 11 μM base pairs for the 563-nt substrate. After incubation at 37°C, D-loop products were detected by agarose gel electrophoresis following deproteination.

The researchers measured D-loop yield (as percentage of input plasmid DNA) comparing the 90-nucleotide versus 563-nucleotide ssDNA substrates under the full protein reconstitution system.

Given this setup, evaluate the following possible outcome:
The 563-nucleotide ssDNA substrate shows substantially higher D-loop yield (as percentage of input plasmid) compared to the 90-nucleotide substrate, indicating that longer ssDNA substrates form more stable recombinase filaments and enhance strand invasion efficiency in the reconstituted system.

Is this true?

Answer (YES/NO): NO